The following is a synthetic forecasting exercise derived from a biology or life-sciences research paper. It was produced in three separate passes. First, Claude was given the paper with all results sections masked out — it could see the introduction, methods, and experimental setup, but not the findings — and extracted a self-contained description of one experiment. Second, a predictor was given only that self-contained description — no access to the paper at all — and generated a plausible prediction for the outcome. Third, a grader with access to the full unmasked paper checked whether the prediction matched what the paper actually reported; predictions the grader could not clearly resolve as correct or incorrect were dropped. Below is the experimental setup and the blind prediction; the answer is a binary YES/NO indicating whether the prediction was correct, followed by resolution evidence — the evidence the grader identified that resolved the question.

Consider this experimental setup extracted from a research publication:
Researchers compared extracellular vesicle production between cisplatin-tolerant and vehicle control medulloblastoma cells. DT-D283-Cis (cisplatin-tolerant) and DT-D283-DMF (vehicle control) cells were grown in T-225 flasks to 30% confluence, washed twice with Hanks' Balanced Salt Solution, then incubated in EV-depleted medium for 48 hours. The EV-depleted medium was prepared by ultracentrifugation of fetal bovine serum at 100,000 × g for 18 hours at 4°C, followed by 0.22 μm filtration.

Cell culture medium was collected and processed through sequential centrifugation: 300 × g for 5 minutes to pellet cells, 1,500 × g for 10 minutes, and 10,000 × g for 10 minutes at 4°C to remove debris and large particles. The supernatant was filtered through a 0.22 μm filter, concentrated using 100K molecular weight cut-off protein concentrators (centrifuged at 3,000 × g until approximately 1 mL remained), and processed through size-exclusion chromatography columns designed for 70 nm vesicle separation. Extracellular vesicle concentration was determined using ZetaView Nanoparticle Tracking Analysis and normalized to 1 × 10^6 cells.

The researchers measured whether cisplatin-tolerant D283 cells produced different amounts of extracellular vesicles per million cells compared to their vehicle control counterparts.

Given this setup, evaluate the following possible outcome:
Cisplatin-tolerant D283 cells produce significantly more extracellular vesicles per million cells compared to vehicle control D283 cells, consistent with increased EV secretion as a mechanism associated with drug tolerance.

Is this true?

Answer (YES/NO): YES